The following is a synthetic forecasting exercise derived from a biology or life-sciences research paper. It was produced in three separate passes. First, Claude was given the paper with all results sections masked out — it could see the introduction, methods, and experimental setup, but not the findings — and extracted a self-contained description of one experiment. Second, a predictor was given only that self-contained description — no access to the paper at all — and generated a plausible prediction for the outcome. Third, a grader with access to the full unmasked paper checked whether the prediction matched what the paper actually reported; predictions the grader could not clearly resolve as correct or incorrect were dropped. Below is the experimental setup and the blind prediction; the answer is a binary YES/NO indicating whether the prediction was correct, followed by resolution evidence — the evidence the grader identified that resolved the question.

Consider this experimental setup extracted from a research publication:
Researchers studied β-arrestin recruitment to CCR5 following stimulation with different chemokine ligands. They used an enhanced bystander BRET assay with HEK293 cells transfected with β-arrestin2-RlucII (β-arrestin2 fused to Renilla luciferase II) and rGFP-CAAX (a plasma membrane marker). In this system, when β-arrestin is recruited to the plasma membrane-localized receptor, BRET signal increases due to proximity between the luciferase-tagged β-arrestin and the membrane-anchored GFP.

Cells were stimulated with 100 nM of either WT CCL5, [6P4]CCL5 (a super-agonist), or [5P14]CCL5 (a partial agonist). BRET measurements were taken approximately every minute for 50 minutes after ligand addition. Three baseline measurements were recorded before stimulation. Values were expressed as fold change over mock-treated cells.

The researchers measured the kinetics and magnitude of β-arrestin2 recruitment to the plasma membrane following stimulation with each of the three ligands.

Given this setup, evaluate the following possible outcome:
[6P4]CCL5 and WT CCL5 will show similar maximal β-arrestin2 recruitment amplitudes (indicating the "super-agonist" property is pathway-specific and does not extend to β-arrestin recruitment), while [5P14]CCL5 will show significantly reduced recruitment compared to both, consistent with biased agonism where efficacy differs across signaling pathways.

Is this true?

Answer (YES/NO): NO